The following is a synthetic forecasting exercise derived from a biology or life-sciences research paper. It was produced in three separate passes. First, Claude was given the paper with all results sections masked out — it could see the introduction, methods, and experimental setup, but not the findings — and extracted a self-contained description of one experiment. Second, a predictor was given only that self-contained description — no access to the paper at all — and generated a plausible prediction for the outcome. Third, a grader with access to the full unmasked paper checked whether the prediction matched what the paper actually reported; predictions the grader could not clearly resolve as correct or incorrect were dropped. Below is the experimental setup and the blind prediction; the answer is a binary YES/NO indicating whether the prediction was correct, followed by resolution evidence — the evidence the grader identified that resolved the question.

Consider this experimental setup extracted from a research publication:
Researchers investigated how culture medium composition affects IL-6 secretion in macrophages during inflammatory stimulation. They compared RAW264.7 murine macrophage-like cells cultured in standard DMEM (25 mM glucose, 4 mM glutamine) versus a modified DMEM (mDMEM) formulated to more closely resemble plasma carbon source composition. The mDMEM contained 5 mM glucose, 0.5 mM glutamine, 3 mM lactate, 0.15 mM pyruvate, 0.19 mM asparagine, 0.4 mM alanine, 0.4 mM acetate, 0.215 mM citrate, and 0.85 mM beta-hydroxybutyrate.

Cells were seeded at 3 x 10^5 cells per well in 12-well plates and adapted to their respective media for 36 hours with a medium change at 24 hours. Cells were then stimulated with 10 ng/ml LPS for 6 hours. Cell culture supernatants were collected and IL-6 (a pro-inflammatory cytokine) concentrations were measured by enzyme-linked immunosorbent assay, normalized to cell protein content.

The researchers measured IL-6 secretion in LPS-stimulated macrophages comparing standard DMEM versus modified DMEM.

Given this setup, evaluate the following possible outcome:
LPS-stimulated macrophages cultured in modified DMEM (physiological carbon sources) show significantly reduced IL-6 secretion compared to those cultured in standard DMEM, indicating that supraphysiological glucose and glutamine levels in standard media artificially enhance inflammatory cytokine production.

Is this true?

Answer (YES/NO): NO